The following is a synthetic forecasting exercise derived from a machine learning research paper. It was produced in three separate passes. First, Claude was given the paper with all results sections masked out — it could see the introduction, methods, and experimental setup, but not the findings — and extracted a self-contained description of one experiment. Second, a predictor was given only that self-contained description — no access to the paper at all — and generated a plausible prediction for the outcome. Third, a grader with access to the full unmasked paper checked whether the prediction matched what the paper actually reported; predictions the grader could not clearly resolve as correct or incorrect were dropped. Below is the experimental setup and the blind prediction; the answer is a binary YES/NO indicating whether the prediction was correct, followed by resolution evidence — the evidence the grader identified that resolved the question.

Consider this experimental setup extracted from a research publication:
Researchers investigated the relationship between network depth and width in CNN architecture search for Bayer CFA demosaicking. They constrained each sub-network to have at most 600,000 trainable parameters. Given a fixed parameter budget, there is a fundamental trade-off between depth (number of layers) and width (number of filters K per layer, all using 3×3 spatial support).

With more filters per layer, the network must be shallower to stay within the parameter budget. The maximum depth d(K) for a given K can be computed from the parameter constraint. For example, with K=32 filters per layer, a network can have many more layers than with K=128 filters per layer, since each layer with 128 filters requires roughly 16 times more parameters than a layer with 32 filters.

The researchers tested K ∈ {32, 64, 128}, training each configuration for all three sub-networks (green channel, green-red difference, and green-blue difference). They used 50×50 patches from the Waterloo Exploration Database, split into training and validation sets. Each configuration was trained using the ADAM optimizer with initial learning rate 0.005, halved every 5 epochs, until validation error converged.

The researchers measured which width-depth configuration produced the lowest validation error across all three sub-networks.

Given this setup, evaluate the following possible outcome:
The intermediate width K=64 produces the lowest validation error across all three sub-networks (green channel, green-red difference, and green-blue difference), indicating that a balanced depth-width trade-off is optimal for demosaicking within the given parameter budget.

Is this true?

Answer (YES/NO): NO